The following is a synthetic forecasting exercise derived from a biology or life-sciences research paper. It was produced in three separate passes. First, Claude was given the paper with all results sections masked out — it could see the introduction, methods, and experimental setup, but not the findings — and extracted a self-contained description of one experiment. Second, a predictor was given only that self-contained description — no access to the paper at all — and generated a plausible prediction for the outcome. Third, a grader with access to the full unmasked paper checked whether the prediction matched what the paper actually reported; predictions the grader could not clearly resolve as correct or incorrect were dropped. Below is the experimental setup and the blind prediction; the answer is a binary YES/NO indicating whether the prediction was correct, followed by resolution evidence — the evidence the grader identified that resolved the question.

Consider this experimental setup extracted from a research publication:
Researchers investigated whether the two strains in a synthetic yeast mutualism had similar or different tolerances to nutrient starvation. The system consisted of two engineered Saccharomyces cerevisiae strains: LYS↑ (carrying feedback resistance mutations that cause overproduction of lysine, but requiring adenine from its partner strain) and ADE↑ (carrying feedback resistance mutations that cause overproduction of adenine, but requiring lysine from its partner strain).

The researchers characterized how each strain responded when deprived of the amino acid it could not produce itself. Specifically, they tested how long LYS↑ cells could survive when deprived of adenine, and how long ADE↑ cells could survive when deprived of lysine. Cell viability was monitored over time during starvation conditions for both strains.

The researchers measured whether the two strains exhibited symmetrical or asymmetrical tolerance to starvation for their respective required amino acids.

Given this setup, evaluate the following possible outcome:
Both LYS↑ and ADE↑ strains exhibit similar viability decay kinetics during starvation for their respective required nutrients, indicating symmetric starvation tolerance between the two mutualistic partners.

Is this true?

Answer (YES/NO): NO